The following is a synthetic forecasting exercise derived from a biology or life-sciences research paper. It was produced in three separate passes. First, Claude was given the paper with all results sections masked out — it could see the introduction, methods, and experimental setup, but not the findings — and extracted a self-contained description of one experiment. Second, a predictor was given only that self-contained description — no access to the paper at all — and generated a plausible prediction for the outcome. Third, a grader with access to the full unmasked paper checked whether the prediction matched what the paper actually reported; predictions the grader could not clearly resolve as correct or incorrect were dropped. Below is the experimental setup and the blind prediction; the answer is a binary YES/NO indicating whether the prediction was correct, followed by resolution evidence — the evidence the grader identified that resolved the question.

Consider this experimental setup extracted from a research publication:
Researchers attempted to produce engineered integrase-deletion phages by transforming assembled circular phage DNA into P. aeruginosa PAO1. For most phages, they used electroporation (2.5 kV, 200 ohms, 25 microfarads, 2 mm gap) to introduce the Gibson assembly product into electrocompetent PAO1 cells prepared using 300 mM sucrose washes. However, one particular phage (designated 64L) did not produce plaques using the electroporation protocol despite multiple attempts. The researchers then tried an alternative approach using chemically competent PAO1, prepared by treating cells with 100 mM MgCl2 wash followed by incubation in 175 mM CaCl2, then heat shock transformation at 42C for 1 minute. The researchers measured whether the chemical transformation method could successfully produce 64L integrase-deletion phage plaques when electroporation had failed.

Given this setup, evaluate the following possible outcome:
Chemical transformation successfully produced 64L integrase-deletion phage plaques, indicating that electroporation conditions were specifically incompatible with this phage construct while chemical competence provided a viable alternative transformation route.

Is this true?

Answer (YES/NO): YES